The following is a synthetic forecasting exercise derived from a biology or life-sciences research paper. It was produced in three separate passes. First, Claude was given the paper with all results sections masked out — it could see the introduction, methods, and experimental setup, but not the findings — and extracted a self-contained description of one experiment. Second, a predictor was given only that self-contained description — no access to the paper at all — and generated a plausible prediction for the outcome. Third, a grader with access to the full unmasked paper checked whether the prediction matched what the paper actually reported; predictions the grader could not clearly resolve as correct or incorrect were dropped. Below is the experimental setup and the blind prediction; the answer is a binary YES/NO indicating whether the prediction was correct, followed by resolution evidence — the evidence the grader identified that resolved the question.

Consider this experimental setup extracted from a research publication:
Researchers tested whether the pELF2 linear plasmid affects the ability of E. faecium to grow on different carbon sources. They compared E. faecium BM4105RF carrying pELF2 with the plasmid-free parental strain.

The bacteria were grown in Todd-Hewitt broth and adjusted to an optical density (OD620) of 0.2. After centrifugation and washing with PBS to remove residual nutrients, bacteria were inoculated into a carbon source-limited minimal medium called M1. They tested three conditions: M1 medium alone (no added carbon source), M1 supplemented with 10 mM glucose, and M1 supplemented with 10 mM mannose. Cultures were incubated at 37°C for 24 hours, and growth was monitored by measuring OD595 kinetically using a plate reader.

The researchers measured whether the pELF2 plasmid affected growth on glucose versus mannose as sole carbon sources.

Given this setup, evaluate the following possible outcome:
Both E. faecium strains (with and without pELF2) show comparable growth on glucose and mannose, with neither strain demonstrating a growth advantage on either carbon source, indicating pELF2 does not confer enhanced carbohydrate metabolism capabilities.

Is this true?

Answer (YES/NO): YES